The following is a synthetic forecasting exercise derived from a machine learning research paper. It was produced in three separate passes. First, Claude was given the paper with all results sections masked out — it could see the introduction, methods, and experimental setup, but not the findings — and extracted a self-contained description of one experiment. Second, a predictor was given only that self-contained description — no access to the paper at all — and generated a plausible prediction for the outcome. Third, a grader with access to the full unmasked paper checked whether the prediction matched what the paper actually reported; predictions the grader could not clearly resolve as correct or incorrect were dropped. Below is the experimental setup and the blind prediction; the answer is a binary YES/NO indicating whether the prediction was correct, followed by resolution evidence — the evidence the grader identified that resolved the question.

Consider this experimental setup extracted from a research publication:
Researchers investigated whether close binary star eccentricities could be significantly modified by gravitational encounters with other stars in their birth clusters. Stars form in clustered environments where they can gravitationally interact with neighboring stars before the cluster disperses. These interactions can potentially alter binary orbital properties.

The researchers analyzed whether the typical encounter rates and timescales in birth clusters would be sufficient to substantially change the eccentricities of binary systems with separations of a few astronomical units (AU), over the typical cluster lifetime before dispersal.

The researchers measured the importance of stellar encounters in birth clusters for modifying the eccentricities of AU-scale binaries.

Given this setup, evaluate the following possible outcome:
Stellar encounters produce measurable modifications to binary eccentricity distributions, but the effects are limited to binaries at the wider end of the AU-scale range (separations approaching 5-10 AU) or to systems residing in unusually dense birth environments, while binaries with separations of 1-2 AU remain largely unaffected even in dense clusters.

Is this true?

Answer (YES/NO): NO